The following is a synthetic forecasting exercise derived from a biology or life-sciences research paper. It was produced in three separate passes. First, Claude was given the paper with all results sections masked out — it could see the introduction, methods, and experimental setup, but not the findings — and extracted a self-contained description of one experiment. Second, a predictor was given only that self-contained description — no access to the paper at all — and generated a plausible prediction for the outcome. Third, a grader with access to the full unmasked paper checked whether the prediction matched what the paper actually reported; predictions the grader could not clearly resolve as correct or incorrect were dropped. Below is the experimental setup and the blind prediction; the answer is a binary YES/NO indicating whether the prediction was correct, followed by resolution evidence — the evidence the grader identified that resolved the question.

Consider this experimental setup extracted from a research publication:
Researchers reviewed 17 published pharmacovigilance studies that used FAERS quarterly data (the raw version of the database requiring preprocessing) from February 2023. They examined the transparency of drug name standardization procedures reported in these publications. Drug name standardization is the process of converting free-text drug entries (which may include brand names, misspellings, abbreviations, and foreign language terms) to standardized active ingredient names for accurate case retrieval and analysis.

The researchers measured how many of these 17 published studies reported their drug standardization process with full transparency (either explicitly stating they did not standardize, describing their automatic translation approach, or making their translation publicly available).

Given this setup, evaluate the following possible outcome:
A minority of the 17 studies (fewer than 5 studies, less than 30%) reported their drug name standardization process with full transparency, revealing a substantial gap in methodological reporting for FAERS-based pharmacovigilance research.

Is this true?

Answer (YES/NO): NO